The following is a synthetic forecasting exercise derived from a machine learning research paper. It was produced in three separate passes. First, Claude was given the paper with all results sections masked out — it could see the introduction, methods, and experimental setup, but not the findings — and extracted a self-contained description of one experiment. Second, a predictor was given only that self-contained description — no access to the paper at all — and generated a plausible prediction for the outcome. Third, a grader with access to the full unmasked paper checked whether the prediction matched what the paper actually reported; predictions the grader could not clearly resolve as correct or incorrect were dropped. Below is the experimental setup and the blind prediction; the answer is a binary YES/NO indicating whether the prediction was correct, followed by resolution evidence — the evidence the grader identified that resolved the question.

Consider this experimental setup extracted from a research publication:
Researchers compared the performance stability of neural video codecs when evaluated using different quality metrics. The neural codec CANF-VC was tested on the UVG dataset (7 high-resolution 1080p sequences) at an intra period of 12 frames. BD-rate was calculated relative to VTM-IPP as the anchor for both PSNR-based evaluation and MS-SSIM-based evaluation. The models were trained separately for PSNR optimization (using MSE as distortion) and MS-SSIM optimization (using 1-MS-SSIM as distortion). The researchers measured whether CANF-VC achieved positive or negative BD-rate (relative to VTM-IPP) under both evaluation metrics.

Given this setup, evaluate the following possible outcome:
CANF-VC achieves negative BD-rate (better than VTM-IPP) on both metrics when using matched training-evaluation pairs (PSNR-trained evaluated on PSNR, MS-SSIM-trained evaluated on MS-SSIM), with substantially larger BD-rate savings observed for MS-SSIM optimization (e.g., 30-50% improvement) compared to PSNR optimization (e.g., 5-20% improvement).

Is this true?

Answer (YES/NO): NO